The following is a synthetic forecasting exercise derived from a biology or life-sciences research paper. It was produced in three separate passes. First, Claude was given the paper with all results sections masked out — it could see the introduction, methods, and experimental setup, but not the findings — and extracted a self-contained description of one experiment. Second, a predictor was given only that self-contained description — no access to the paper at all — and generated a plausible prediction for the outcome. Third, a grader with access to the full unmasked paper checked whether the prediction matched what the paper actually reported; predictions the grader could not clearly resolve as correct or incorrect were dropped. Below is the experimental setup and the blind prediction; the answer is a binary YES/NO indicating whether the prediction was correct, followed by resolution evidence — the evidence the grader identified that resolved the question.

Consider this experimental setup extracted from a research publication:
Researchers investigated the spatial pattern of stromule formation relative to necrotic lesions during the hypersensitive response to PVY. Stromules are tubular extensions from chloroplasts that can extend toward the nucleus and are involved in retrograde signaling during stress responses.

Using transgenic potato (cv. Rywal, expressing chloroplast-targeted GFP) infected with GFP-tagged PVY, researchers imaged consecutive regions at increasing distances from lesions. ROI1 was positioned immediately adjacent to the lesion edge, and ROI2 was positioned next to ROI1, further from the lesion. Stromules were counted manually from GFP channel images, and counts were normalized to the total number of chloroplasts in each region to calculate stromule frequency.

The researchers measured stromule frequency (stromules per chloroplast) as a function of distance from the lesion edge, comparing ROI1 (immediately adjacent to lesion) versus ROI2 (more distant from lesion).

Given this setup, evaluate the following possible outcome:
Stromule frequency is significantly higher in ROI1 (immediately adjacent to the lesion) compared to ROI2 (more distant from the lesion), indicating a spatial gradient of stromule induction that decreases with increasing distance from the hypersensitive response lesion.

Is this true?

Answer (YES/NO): YES